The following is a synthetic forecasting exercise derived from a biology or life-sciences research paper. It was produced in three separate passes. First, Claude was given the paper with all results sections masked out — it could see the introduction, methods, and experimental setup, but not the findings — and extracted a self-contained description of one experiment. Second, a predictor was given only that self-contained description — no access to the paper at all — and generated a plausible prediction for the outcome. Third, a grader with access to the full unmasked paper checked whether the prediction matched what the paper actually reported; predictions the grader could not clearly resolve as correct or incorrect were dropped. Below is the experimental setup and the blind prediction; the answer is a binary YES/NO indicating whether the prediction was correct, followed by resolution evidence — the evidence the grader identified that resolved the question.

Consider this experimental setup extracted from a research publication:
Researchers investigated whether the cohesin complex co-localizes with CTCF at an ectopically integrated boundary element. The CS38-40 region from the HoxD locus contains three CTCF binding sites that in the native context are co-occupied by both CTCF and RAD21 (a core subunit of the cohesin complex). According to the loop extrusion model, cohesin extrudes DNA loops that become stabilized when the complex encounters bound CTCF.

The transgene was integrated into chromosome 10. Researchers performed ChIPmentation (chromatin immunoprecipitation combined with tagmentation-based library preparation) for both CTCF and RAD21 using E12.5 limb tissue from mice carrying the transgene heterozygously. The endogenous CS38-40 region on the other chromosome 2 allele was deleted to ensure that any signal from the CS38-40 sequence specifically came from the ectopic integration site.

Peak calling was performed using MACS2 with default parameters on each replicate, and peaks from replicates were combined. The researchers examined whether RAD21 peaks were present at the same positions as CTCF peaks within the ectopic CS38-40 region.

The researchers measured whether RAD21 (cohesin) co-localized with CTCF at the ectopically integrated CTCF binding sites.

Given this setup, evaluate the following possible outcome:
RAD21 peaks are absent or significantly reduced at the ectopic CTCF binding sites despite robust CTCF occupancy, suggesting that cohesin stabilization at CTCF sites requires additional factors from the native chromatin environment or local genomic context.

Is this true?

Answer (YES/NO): NO